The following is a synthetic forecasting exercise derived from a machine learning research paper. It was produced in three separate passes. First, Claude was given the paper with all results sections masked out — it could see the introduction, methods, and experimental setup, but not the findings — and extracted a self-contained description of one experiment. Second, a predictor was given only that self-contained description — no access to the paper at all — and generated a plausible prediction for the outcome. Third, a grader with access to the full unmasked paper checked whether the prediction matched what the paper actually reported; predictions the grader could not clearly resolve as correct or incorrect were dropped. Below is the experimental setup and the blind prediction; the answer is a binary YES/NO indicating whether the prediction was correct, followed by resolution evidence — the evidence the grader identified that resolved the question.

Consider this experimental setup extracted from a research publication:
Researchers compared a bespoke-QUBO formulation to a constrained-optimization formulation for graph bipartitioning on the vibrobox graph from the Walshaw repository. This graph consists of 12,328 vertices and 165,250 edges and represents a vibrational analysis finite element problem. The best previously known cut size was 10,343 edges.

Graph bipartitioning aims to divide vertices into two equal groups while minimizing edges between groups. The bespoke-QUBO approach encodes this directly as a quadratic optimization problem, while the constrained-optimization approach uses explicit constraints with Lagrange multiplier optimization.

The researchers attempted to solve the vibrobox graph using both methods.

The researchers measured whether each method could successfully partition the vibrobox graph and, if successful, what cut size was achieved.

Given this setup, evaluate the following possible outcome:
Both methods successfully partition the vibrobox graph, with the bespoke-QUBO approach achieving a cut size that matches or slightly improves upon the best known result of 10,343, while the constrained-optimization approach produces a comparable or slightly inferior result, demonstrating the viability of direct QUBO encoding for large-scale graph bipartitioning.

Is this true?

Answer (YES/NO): NO